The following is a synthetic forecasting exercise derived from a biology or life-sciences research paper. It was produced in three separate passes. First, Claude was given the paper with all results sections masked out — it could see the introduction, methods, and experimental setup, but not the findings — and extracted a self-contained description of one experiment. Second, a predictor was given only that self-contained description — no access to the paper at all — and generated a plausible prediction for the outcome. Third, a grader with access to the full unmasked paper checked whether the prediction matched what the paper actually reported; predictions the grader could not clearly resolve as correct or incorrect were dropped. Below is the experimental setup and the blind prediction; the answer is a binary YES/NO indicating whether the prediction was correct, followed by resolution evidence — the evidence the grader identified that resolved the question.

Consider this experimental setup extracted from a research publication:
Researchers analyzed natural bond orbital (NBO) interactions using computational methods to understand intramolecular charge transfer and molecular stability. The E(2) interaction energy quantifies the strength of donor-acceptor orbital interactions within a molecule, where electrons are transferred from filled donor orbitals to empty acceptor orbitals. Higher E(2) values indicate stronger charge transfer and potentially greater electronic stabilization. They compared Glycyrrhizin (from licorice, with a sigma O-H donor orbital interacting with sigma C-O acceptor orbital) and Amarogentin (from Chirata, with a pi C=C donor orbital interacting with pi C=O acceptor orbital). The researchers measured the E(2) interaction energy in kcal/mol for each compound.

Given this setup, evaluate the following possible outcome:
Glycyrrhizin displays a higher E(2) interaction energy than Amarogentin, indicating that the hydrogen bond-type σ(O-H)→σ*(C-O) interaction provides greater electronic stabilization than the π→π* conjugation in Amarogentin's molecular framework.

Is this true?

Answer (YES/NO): NO